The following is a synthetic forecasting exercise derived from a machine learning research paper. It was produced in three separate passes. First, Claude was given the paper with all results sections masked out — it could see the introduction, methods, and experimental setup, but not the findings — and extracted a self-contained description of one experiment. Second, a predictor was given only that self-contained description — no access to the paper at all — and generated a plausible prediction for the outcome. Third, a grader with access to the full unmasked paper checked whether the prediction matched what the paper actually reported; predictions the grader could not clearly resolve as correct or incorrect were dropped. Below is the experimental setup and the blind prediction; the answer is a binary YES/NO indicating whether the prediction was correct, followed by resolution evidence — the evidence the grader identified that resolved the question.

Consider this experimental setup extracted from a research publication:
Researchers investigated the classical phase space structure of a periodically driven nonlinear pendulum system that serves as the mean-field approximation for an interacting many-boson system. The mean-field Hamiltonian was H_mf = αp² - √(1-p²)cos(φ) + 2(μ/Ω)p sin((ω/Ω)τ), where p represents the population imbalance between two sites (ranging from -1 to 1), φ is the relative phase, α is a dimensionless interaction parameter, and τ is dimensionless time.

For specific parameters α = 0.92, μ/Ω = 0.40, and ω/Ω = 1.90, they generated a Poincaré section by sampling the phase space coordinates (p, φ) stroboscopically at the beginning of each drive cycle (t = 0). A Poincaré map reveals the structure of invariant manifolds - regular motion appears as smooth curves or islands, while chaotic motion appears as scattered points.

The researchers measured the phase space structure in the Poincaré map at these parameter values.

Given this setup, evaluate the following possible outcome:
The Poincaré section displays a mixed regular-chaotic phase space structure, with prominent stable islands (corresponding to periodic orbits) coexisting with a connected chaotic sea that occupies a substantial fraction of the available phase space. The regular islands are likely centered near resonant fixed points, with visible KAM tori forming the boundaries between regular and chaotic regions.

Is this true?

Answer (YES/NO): YES